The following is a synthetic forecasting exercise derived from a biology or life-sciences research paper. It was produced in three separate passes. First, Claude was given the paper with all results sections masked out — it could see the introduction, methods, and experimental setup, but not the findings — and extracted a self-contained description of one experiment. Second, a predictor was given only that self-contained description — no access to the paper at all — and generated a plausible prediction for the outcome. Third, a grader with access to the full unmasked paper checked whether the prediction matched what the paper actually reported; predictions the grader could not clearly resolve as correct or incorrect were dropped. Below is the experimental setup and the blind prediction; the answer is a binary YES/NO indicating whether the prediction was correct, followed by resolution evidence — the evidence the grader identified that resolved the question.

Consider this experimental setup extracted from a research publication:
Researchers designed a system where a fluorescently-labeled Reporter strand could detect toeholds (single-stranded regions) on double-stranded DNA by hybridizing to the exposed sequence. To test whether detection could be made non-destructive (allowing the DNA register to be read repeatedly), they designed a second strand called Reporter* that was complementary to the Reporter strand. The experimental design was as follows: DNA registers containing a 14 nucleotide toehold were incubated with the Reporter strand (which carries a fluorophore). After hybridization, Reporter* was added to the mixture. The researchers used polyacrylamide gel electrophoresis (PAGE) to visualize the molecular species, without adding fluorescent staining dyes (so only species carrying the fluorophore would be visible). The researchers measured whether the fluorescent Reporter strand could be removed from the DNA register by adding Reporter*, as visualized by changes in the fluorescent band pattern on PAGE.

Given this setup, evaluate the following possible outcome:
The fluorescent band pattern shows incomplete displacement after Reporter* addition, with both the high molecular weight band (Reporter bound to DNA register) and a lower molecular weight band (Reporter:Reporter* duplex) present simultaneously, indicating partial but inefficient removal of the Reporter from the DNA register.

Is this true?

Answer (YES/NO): NO